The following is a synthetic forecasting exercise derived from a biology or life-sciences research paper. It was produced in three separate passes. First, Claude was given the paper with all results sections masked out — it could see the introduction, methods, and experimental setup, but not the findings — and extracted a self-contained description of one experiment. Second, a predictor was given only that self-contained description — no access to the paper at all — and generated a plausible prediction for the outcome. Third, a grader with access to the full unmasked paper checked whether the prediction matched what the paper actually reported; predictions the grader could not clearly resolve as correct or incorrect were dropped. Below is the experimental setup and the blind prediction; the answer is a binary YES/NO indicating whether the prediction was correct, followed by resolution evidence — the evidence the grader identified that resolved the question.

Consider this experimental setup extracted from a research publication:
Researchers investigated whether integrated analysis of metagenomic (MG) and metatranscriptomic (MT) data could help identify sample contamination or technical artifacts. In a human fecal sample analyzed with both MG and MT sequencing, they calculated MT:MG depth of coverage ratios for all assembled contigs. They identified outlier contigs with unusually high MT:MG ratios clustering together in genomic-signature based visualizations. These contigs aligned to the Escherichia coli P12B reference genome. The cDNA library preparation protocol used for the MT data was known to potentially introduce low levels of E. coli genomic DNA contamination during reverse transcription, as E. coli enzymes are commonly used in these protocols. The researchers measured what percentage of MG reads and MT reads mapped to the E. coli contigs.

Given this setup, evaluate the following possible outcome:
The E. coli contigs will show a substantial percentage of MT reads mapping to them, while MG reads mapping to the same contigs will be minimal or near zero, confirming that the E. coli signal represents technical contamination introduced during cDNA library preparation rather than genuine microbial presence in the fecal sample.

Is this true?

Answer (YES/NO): YES